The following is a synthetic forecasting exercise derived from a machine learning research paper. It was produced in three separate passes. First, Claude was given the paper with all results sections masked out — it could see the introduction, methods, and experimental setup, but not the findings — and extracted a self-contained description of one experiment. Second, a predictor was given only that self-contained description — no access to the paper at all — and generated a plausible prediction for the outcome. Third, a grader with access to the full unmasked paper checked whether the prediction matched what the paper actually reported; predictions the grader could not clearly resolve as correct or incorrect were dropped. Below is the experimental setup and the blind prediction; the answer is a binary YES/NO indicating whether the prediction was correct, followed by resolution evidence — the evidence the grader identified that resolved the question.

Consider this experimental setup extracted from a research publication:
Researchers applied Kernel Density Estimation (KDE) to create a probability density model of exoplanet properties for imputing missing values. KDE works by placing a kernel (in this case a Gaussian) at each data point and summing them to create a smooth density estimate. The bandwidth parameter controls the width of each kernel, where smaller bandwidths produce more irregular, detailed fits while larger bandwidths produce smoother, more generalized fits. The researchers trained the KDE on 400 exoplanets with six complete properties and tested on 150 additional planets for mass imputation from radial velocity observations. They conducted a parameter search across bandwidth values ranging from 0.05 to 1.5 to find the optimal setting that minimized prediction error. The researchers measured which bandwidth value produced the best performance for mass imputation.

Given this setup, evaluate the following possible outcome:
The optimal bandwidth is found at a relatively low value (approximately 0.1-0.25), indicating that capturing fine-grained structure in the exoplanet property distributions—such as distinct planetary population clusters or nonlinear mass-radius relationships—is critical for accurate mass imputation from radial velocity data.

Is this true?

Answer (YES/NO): NO